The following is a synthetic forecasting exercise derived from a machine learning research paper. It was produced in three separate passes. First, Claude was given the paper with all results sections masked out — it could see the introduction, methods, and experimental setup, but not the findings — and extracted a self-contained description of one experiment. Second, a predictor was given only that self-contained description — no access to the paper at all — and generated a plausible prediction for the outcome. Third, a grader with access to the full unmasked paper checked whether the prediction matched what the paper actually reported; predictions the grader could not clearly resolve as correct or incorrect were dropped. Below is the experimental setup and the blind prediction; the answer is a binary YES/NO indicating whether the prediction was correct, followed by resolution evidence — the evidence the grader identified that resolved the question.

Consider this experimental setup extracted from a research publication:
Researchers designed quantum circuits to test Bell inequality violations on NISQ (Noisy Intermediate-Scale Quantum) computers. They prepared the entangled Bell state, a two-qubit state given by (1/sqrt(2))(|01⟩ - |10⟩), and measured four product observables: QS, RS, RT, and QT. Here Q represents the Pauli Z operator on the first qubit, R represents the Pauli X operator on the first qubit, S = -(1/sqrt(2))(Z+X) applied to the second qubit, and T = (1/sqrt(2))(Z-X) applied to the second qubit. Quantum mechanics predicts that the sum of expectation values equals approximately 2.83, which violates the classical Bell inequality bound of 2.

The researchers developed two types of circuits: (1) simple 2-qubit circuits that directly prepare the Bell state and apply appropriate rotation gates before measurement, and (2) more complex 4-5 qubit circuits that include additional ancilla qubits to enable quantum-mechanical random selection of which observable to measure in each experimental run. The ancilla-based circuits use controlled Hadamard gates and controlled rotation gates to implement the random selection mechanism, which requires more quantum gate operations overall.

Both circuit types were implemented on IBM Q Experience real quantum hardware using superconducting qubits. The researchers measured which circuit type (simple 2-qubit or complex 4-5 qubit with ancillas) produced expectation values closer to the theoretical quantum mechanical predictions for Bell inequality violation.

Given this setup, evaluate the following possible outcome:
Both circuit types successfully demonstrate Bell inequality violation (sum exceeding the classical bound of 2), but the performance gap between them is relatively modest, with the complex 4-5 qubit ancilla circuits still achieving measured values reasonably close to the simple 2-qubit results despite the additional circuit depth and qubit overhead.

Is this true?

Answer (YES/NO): NO